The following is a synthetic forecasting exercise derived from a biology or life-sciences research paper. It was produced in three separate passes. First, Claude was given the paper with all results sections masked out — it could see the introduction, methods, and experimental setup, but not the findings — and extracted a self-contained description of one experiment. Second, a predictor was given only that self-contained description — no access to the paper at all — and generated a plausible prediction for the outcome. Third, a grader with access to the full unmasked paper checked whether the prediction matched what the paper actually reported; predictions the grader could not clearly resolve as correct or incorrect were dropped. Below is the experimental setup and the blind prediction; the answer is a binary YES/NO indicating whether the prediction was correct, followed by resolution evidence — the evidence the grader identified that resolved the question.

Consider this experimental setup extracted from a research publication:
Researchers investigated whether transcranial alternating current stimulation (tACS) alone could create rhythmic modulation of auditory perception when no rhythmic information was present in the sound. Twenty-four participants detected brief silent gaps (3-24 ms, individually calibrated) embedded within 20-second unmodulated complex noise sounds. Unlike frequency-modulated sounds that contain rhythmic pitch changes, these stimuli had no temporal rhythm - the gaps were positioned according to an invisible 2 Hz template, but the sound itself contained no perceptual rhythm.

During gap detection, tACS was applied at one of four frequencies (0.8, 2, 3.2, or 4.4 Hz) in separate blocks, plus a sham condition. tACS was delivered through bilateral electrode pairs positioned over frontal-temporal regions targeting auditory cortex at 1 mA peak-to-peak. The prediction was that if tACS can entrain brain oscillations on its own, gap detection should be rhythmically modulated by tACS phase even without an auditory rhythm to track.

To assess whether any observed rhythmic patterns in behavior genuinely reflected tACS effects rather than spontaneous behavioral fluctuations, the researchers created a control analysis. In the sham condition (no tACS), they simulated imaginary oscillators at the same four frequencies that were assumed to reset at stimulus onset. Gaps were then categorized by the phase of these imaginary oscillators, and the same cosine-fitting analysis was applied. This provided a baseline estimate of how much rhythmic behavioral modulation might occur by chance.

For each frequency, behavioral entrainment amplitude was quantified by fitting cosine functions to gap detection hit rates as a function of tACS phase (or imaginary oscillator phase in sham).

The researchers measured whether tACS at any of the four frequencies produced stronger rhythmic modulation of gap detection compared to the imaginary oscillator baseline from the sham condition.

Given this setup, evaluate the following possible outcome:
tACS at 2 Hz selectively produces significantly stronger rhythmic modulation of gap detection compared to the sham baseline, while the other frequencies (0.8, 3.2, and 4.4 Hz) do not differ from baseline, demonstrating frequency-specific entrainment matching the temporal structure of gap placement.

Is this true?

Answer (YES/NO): NO